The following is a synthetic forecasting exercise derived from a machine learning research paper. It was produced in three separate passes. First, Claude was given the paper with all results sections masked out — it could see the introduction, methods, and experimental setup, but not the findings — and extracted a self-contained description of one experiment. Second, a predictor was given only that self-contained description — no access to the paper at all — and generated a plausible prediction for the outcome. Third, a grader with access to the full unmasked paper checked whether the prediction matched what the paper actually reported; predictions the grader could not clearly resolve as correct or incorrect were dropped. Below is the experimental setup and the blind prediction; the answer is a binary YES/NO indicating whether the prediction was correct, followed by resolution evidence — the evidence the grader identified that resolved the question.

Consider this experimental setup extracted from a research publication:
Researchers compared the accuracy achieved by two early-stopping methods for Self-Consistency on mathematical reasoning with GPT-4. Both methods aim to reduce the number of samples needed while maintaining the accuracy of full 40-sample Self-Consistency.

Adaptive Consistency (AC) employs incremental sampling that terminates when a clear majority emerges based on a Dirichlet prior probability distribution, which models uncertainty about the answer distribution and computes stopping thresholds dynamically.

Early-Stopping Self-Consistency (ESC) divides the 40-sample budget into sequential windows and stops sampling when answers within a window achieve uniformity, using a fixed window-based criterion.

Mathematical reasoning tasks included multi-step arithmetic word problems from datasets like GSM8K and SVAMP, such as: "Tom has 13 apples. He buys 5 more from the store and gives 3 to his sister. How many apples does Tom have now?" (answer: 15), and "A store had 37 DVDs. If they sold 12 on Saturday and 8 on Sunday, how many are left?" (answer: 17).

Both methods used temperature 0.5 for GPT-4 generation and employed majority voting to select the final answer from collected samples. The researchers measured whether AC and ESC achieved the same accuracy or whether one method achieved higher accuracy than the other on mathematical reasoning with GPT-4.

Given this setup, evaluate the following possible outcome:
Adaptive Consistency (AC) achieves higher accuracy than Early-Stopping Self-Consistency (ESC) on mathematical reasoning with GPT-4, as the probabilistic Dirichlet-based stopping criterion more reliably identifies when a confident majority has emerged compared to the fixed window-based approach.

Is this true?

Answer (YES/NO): NO